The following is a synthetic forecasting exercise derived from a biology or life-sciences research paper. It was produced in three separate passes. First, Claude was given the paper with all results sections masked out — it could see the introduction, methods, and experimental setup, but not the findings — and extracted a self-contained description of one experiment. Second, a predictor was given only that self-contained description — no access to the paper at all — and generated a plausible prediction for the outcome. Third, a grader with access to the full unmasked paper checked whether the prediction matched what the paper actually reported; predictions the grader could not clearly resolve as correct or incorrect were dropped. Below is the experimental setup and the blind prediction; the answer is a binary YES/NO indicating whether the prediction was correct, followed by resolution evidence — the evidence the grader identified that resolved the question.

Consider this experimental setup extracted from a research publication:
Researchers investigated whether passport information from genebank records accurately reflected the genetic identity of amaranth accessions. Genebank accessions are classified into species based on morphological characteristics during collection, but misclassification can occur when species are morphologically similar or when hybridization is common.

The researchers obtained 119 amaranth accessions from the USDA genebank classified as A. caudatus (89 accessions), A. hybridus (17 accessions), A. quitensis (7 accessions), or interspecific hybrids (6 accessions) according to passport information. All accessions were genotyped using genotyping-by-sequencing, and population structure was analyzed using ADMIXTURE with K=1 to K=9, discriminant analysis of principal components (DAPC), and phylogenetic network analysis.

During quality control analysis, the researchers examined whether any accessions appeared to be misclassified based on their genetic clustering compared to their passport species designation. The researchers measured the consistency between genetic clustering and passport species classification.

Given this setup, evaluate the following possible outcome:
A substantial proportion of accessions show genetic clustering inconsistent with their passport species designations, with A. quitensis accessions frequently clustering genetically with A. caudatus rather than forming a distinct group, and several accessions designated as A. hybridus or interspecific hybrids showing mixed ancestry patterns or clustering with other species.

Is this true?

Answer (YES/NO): NO